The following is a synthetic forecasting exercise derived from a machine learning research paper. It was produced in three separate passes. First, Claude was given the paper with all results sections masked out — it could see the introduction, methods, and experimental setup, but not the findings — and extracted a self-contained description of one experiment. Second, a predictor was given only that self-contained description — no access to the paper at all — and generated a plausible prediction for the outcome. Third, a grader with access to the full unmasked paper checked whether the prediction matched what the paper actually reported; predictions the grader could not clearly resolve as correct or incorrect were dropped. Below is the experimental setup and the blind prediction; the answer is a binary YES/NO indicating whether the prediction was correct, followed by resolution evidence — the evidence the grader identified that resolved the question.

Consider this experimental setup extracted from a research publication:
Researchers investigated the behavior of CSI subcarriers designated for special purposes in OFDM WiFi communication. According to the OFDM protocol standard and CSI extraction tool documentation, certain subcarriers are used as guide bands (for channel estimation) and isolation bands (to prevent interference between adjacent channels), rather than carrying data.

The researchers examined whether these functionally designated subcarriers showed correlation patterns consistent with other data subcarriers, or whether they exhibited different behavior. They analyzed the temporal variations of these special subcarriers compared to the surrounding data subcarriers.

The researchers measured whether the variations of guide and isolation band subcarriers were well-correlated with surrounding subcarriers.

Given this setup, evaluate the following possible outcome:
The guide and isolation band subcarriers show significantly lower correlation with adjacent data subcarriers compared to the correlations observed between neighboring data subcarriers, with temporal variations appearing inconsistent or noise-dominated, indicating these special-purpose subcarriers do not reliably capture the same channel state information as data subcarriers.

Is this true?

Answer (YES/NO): YES